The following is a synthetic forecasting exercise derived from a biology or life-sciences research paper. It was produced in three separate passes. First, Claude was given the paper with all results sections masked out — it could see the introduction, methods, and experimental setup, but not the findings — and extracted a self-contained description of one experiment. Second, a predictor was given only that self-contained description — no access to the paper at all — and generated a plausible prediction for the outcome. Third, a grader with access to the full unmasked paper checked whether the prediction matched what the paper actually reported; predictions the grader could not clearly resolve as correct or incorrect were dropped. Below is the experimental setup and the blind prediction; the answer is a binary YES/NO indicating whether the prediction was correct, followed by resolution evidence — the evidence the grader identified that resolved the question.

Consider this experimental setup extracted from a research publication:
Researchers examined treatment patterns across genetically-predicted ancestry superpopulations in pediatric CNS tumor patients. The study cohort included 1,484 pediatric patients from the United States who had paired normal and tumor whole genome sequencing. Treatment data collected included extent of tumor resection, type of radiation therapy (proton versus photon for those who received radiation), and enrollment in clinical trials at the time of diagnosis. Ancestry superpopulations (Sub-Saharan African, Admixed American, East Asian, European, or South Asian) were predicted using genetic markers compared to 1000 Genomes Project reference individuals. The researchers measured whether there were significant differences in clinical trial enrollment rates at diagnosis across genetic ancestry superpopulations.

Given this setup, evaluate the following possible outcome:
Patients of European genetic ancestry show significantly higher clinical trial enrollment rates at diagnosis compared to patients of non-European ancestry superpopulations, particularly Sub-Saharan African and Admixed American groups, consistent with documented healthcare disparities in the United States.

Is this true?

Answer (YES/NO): NO